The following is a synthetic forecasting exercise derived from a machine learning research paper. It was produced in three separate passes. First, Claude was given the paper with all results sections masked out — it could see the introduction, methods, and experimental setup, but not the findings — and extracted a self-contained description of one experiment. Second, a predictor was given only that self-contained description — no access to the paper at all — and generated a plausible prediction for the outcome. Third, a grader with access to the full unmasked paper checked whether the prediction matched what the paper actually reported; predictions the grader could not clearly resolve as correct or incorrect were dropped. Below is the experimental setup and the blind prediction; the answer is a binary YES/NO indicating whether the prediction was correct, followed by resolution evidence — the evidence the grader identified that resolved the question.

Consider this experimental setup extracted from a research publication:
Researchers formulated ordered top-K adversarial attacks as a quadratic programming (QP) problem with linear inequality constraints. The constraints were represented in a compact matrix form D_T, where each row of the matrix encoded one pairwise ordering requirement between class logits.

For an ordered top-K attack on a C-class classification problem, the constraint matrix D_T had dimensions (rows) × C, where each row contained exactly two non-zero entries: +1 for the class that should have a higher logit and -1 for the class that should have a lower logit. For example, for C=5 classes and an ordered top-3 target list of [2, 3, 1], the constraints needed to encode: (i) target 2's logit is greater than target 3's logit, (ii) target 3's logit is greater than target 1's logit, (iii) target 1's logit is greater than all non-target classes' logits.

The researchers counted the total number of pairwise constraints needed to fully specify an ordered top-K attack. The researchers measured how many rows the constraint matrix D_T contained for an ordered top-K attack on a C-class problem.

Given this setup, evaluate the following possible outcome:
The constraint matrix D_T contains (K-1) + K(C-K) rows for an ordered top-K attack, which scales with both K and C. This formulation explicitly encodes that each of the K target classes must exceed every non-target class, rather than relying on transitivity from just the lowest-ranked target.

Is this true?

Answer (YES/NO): NO